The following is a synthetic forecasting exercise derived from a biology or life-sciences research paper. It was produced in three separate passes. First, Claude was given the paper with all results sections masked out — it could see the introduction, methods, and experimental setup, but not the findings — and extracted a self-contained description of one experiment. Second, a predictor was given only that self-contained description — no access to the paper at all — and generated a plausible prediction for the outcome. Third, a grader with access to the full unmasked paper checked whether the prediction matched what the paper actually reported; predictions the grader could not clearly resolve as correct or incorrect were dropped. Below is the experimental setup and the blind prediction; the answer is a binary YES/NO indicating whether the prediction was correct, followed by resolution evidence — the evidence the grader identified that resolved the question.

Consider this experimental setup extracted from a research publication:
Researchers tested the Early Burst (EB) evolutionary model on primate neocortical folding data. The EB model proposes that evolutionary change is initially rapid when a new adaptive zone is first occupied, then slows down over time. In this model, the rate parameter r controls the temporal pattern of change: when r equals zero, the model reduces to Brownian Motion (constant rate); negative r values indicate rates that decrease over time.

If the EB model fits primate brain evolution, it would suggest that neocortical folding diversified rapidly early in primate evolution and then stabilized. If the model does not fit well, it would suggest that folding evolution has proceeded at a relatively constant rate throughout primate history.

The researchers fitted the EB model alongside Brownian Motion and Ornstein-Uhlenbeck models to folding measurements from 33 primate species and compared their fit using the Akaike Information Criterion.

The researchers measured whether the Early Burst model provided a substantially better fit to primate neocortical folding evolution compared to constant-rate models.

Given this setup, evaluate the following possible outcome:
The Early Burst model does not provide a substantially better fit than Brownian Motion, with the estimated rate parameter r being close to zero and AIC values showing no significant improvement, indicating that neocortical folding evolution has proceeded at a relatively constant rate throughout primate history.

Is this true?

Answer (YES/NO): YES